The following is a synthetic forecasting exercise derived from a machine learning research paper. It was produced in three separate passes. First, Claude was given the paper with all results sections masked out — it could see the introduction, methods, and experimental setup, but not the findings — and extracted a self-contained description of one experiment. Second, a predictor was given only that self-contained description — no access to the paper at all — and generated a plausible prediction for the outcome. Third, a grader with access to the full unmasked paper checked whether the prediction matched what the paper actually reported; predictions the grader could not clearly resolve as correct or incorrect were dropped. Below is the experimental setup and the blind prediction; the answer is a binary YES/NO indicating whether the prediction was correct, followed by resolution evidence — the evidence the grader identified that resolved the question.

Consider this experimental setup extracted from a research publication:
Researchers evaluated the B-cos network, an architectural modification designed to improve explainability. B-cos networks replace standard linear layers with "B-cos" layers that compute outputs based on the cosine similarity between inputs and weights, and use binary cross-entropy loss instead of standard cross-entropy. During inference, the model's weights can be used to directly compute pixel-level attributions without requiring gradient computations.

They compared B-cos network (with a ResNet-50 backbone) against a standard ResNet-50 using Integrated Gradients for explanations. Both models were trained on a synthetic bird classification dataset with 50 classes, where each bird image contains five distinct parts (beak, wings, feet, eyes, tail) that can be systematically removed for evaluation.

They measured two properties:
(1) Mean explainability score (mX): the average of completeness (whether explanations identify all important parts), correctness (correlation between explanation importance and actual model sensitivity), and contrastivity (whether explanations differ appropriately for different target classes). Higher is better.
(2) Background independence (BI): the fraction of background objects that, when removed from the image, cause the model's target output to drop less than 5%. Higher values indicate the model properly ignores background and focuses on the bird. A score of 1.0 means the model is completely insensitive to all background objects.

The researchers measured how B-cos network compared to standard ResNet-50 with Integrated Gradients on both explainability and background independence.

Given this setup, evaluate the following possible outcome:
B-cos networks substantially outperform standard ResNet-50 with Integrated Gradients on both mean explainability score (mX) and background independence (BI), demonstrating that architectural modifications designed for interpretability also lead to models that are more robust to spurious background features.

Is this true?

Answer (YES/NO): NO